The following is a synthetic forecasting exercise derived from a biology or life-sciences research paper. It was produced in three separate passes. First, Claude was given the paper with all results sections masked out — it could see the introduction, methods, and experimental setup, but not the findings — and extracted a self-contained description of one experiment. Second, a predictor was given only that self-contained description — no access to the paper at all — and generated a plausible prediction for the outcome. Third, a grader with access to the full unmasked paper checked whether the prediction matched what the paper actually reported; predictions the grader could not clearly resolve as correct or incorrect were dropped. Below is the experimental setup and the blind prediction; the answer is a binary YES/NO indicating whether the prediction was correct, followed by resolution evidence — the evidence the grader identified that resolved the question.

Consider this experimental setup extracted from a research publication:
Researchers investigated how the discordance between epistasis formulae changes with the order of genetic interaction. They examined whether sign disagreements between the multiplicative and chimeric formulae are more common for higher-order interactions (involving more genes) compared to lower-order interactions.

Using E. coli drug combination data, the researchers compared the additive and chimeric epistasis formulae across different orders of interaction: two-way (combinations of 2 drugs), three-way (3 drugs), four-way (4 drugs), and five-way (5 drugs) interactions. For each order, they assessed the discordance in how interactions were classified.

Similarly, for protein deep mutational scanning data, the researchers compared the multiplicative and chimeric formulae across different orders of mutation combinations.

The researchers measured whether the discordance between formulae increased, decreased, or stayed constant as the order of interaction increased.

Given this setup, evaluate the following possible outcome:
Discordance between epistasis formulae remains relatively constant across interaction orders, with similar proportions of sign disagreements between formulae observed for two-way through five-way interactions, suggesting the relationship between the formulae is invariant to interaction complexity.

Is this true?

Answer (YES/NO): NO